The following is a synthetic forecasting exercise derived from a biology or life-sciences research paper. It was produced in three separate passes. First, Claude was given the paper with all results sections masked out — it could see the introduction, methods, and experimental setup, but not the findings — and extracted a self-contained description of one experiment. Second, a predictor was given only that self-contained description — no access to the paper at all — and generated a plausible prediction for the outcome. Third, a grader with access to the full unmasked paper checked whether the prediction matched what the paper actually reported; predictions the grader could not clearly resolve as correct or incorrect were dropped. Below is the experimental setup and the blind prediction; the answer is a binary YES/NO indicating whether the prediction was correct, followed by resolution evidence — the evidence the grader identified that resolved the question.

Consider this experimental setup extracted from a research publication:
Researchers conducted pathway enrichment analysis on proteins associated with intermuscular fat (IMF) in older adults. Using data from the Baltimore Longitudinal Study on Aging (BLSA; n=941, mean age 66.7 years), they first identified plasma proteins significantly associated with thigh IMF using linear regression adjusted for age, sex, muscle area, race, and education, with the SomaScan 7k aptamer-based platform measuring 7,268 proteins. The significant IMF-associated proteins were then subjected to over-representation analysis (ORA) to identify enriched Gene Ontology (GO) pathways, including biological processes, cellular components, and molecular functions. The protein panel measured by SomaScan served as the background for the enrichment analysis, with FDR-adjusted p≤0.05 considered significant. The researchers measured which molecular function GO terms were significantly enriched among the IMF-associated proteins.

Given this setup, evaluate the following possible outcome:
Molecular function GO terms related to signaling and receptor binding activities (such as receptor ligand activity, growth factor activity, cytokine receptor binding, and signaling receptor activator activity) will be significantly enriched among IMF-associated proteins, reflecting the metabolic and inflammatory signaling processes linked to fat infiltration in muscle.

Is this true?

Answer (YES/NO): NO